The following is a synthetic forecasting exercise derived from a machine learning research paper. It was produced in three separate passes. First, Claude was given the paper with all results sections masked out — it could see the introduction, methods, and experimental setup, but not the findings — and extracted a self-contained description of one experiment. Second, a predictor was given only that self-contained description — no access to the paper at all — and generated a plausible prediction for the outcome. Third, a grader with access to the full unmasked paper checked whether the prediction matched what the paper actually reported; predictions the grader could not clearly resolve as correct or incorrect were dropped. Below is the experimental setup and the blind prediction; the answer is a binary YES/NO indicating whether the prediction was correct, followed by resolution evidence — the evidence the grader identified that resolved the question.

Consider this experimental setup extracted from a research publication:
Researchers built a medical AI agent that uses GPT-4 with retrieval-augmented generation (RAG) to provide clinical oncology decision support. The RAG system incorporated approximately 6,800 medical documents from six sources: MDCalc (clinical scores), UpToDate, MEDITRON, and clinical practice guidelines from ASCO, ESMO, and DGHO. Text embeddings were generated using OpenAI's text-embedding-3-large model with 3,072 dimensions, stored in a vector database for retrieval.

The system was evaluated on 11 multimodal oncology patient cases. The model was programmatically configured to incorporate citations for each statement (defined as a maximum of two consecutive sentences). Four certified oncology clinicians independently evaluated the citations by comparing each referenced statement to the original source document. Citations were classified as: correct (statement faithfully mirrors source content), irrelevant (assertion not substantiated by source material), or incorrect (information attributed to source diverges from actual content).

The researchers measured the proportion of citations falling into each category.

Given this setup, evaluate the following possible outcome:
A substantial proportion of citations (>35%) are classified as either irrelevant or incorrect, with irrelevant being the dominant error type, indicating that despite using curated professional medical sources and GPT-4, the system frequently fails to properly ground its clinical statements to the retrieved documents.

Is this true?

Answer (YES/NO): NO